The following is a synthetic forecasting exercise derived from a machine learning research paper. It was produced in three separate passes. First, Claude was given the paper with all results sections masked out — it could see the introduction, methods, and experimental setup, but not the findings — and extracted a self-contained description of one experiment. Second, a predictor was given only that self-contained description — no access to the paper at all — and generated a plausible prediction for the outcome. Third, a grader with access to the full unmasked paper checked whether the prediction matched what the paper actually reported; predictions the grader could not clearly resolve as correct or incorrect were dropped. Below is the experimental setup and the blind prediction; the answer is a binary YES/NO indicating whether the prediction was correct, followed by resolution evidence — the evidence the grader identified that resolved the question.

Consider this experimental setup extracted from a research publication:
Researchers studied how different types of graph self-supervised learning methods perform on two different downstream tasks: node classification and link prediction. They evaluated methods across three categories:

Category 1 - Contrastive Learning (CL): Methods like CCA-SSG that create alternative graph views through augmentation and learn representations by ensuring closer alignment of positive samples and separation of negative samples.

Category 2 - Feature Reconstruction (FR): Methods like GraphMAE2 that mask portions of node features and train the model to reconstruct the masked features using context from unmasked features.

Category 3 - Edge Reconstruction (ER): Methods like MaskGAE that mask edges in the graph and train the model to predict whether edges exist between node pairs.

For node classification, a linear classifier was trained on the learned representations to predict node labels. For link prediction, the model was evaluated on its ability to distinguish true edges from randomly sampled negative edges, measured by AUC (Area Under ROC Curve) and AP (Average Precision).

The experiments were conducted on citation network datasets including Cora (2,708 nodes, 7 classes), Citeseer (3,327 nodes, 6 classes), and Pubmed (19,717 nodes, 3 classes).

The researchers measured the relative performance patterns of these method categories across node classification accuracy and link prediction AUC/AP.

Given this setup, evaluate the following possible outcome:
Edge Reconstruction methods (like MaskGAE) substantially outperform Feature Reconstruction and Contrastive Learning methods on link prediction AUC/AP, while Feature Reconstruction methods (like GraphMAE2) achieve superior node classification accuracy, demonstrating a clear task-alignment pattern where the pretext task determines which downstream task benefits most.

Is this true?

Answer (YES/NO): NO